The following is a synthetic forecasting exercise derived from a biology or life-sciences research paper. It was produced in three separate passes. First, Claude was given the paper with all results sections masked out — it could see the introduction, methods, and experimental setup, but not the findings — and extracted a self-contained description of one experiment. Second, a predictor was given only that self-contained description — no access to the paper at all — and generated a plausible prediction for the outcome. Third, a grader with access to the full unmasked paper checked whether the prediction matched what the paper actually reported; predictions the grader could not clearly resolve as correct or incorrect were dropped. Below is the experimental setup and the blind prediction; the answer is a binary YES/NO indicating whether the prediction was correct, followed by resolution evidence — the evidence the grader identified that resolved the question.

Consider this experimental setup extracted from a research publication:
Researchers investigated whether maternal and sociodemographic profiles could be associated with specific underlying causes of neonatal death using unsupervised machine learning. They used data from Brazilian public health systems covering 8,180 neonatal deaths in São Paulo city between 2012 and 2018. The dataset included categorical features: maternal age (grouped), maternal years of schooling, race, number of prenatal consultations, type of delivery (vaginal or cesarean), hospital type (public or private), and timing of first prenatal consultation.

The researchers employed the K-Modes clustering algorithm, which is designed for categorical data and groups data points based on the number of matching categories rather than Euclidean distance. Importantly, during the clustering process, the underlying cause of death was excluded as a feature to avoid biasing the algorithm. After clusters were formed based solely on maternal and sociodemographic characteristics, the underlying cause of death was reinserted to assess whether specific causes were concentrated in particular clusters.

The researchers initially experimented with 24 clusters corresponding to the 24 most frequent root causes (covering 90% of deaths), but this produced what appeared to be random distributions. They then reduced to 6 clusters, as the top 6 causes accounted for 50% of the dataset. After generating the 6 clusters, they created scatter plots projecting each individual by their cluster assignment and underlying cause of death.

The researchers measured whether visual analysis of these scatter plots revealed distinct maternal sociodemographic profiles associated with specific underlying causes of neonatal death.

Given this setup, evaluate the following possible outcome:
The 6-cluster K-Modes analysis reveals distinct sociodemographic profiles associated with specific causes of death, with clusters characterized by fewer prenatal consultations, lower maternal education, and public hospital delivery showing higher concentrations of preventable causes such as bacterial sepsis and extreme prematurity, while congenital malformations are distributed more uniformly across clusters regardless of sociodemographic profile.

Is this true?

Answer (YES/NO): NO